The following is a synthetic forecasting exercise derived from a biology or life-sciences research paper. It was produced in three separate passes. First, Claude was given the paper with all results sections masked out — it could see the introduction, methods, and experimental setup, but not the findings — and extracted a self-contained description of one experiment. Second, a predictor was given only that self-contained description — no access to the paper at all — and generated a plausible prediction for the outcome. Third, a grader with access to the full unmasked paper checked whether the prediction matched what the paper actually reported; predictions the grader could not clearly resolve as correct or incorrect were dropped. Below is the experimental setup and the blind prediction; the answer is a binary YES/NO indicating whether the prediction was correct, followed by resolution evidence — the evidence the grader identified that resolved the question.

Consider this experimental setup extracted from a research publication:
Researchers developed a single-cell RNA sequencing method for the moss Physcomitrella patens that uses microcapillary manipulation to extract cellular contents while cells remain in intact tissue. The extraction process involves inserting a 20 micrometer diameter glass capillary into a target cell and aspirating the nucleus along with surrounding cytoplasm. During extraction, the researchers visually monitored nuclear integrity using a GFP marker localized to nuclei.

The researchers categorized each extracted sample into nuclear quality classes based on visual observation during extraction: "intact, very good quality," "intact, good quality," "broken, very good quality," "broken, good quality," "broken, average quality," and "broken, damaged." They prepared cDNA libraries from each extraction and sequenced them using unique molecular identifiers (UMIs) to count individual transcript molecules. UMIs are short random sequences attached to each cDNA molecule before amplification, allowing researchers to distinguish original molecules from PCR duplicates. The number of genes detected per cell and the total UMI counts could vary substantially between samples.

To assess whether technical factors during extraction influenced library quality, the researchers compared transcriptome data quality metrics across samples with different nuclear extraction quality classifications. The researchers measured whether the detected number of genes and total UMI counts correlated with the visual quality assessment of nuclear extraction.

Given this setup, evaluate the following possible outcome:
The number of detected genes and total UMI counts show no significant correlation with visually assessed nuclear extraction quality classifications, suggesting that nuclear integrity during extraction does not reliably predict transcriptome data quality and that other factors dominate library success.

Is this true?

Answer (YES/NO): YES